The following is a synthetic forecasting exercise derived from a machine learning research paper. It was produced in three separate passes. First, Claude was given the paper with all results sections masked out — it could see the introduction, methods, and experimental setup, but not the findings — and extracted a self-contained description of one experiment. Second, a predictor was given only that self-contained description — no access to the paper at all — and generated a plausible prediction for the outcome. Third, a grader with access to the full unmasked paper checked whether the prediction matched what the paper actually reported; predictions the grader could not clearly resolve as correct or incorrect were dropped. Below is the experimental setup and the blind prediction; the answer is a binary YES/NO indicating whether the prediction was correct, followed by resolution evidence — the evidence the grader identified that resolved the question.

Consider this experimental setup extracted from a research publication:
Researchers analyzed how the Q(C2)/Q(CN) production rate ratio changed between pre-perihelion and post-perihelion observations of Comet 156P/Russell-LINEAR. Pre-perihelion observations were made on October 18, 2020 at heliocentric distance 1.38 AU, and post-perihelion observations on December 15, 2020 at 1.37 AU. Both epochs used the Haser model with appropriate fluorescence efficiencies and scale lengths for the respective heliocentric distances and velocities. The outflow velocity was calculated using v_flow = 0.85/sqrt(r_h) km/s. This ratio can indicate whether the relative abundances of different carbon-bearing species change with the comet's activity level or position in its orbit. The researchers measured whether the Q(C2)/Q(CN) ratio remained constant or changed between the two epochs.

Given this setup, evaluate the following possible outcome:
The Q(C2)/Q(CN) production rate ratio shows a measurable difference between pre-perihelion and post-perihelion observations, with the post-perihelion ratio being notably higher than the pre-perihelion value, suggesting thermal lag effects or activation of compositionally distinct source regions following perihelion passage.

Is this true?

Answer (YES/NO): NO